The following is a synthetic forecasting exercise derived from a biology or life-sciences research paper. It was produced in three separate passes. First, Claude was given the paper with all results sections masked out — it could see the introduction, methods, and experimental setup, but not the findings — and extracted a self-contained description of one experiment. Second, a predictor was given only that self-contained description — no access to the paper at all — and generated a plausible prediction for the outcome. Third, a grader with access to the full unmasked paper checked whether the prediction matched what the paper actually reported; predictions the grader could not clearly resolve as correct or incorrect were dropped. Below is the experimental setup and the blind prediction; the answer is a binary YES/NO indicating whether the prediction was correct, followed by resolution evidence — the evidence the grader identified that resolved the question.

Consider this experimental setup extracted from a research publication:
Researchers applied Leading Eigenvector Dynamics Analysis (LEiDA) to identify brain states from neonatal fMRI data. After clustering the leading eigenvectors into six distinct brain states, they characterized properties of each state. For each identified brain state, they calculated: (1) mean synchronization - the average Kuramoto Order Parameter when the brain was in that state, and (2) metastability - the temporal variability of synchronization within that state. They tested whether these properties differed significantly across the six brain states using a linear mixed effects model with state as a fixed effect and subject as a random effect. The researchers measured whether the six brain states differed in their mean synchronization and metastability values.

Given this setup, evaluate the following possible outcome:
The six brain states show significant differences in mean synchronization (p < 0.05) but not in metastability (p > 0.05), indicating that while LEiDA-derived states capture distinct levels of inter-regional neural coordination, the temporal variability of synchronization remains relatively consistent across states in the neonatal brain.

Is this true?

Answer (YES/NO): NO